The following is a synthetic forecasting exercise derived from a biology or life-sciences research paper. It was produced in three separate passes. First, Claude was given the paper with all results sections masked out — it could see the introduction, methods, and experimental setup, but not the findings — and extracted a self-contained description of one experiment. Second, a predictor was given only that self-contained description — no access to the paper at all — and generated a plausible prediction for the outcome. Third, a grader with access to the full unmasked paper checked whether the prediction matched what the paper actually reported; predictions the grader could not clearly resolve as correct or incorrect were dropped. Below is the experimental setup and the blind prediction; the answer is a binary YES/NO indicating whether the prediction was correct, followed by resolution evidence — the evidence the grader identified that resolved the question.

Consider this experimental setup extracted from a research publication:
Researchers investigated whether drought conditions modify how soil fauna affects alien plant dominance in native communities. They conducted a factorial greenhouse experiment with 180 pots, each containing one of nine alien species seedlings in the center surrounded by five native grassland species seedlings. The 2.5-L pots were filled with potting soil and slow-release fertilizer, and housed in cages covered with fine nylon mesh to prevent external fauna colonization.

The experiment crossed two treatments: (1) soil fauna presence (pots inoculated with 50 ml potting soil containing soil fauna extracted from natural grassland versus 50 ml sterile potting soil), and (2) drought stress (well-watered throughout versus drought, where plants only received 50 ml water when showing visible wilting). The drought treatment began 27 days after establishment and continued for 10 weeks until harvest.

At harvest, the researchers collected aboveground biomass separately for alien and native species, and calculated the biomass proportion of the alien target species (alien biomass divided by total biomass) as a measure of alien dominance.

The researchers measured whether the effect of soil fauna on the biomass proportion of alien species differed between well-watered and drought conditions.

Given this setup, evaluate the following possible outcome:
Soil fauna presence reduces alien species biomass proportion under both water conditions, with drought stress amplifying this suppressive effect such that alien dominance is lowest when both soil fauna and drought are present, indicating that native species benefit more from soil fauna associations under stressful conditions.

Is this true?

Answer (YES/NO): NO